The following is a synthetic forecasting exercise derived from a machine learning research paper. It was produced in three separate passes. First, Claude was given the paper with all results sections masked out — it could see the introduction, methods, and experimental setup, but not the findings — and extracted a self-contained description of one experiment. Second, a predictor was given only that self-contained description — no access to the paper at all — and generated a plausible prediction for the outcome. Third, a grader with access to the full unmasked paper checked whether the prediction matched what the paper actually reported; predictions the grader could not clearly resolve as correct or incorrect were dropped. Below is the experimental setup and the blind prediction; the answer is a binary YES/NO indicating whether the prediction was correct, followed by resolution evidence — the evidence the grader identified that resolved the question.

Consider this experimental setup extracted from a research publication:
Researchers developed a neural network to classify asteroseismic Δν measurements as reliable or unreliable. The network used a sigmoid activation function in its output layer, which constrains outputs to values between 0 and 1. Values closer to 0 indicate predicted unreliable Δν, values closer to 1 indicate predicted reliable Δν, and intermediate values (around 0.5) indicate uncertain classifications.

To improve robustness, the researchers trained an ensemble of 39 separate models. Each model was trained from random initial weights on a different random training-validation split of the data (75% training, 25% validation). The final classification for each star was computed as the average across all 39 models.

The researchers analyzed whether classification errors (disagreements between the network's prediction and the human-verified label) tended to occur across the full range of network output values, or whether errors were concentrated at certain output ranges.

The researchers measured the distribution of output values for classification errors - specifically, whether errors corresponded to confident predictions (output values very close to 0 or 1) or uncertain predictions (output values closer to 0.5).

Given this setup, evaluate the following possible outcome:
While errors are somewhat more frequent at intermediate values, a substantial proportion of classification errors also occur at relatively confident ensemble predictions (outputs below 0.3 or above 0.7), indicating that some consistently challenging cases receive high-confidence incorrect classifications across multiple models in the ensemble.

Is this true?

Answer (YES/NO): NO